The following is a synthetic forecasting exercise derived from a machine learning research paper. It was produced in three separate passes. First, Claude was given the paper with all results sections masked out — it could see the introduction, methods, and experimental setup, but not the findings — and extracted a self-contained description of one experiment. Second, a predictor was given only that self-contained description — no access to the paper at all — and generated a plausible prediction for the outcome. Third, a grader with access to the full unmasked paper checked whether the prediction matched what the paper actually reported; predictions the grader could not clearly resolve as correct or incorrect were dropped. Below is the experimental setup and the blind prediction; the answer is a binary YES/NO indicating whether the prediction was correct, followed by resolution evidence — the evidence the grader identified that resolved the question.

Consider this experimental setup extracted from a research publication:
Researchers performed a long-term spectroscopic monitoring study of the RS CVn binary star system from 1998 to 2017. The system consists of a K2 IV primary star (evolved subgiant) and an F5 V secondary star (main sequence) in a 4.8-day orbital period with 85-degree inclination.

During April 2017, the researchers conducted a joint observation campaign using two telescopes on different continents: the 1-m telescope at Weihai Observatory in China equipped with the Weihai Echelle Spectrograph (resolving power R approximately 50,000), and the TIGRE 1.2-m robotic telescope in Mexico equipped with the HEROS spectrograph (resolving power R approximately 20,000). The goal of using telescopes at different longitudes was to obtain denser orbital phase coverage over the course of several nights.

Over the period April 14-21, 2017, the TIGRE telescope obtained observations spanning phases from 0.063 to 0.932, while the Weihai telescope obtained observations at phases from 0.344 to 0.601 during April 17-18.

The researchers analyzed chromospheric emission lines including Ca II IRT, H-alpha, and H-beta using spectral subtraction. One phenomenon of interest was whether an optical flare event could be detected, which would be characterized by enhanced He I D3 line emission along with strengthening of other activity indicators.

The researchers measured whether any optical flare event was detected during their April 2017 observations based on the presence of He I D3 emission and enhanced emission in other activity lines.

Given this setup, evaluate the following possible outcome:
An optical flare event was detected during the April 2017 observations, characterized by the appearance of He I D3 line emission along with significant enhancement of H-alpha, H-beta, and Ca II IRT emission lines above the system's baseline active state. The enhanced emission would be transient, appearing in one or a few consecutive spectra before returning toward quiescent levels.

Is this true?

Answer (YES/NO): NO